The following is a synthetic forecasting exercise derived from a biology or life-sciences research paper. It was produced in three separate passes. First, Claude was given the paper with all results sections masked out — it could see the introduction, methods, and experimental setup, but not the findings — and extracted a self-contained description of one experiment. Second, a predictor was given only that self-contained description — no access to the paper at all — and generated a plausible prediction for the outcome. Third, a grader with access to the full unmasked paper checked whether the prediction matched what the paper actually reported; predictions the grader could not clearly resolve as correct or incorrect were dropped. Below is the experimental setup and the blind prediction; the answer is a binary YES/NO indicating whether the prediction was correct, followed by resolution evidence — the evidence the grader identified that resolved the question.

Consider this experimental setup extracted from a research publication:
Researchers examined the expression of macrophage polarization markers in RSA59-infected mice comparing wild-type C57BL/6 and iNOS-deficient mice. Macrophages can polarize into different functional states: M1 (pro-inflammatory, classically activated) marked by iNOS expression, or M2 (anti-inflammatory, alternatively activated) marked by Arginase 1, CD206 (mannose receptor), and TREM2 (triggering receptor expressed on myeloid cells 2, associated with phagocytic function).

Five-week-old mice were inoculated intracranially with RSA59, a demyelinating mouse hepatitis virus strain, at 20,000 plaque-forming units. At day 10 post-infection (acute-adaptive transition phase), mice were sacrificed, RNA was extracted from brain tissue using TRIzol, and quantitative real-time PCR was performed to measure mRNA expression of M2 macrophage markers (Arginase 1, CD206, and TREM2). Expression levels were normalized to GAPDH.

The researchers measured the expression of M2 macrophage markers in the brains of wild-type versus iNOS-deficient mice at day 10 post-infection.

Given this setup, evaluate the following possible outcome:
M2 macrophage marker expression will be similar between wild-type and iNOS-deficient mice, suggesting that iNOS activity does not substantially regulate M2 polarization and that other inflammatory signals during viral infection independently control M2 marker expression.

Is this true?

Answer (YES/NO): NO